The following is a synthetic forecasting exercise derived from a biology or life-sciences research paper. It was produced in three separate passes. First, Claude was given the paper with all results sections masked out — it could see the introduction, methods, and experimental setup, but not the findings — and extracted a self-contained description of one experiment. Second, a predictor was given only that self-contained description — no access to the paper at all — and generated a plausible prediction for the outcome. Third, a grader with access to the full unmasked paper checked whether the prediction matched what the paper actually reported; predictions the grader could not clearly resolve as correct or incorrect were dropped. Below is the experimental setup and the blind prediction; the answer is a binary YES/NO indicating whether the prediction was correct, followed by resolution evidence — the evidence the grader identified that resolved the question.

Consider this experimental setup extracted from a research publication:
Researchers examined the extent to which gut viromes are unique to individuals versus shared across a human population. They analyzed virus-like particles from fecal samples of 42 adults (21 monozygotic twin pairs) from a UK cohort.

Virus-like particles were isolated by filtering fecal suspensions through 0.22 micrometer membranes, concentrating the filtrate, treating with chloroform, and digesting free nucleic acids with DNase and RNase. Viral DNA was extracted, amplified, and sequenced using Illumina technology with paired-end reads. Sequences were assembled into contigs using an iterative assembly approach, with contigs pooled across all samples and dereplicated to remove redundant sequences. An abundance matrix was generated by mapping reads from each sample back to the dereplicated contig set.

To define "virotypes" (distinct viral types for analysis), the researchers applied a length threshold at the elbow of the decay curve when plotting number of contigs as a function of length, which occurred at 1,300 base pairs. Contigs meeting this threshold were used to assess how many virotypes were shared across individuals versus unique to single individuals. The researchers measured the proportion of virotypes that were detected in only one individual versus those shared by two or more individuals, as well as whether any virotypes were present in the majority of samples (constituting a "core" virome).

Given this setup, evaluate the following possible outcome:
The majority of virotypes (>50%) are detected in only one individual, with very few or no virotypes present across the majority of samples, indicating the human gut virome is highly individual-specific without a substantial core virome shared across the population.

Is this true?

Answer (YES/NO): NO